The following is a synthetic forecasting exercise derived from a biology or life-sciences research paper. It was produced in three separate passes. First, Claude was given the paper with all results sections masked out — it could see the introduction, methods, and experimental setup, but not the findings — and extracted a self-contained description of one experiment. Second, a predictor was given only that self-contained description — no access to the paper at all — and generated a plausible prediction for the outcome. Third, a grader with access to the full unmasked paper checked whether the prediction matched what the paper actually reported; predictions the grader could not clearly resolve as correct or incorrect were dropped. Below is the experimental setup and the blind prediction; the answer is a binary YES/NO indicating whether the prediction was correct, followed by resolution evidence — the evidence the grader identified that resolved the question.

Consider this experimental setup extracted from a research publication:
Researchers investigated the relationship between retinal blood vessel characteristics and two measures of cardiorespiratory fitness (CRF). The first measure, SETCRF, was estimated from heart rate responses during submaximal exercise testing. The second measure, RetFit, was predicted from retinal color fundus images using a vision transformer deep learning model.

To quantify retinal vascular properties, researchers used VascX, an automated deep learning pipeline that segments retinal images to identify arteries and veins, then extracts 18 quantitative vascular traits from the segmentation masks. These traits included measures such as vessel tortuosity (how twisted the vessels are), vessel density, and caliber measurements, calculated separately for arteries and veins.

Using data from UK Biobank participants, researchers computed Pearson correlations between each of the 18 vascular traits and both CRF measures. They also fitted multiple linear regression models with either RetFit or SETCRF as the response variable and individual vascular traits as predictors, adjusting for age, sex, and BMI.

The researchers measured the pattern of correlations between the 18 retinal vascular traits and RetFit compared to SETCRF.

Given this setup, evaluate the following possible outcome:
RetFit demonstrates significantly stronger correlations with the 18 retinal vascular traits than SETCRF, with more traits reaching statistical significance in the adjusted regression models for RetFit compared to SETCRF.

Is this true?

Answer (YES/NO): NO